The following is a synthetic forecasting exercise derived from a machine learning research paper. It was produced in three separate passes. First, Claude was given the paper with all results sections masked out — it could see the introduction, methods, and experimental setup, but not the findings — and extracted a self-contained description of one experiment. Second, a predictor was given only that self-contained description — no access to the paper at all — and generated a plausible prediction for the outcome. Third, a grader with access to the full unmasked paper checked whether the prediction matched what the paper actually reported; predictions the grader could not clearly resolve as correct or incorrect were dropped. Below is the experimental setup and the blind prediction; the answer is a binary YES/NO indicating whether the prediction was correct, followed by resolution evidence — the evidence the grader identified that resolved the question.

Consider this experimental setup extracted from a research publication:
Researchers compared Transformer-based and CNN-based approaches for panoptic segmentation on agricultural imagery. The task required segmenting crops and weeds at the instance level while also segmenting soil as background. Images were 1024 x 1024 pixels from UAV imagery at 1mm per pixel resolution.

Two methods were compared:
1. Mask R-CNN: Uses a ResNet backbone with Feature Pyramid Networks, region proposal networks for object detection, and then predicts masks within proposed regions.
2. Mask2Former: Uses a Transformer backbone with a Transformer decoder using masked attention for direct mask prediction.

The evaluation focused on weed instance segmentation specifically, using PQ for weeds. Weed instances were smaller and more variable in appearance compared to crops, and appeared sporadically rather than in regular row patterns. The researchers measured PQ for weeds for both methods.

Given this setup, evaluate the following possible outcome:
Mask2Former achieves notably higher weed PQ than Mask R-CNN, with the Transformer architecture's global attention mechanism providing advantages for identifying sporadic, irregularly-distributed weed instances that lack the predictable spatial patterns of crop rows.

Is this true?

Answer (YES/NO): YES